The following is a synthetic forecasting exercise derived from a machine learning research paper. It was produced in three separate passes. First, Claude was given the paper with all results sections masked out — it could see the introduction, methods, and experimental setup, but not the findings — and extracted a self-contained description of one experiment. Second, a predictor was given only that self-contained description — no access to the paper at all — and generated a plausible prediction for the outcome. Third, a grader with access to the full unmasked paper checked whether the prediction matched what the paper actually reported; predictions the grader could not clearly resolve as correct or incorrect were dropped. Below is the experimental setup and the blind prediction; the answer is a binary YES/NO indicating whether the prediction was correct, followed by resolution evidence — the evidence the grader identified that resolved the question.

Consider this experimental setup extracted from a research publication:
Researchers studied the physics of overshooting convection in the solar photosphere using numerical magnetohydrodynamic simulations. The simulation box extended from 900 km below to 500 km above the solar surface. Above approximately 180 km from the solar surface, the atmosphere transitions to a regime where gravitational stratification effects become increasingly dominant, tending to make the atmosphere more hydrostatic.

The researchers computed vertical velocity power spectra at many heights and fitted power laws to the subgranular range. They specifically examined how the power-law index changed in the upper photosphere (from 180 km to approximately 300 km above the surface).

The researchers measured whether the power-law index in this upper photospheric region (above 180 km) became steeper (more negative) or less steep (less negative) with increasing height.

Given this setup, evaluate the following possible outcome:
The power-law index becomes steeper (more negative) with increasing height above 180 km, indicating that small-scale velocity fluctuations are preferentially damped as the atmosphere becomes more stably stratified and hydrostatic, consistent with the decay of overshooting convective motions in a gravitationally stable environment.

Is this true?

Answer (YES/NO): NO